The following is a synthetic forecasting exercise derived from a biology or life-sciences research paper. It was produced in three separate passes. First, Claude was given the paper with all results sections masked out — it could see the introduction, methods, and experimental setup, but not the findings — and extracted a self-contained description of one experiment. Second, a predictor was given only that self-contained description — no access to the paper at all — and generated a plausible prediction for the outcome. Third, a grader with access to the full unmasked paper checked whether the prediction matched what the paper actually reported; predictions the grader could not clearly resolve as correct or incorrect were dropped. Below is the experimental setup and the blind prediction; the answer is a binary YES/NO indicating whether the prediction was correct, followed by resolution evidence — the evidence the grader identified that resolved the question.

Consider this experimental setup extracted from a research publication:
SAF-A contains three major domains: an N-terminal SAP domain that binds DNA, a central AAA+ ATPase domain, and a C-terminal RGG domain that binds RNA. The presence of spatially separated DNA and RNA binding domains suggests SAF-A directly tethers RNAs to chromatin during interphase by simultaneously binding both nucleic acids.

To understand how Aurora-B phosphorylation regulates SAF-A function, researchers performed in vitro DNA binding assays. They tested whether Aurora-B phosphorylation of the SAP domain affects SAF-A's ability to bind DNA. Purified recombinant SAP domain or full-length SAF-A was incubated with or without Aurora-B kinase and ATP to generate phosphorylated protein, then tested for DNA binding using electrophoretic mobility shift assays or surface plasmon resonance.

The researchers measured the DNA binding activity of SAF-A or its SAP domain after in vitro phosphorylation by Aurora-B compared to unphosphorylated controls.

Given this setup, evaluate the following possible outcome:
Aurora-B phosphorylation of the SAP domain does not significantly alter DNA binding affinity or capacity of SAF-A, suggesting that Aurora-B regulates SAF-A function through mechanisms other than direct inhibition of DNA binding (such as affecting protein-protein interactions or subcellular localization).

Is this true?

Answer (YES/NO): NO